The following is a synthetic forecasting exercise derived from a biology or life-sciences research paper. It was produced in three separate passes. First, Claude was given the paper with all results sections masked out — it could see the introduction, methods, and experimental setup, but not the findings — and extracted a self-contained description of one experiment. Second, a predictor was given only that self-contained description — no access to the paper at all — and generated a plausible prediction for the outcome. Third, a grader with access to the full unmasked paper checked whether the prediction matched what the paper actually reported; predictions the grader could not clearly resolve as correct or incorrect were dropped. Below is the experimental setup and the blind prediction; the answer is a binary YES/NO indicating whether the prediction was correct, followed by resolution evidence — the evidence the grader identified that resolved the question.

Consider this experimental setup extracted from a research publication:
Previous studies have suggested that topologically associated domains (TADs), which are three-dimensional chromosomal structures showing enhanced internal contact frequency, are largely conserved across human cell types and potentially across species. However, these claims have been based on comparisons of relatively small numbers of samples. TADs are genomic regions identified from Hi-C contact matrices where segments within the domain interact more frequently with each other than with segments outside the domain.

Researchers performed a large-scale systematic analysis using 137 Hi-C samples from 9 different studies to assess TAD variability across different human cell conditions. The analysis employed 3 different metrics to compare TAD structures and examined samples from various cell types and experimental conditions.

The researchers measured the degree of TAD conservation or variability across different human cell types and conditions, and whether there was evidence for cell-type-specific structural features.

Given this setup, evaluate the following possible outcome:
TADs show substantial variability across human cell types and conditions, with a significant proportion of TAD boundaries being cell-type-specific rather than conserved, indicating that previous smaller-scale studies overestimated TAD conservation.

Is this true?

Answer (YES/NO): YES